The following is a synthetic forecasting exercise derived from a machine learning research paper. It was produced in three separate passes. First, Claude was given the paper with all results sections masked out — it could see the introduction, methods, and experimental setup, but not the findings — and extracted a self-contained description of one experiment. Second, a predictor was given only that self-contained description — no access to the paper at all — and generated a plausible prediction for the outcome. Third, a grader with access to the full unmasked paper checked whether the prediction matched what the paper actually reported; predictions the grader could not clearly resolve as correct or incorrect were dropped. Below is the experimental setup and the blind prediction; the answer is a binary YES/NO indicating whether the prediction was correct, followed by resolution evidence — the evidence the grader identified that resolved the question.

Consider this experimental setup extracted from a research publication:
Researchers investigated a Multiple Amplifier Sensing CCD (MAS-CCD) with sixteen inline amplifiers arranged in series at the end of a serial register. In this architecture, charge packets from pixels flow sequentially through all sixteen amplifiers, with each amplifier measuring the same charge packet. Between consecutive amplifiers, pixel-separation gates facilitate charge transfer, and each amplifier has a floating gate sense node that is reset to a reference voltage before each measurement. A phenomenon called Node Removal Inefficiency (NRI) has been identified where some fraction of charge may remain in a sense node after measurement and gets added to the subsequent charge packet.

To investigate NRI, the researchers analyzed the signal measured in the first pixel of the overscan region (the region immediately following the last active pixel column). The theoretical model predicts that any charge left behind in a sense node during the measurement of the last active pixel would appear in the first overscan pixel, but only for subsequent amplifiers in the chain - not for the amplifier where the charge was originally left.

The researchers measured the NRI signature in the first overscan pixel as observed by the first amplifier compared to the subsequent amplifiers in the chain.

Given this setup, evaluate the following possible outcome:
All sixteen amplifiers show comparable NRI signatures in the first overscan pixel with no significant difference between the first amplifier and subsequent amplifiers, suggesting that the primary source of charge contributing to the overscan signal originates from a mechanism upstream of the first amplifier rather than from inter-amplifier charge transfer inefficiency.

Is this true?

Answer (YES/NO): NO